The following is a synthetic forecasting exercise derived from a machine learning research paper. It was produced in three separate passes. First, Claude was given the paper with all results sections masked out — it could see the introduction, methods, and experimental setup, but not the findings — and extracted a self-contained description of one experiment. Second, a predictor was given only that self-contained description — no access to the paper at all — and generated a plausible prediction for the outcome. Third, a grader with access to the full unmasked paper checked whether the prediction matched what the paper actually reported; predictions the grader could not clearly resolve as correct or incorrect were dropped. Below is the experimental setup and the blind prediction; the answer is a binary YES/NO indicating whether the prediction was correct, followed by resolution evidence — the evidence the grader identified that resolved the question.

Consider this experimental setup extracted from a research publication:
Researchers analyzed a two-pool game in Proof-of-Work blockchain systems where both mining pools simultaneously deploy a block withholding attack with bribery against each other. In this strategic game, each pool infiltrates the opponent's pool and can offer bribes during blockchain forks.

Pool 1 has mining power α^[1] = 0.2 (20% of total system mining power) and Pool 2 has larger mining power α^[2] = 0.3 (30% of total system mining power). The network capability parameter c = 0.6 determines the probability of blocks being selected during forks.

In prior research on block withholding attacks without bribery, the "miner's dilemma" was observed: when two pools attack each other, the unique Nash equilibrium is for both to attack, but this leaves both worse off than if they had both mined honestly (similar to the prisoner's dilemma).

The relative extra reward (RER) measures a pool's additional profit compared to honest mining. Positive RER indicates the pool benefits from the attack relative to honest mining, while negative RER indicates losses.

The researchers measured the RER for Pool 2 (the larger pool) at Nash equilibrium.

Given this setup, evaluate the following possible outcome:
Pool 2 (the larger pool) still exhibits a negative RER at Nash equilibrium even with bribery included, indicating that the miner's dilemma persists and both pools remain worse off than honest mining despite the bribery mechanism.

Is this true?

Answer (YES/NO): NO